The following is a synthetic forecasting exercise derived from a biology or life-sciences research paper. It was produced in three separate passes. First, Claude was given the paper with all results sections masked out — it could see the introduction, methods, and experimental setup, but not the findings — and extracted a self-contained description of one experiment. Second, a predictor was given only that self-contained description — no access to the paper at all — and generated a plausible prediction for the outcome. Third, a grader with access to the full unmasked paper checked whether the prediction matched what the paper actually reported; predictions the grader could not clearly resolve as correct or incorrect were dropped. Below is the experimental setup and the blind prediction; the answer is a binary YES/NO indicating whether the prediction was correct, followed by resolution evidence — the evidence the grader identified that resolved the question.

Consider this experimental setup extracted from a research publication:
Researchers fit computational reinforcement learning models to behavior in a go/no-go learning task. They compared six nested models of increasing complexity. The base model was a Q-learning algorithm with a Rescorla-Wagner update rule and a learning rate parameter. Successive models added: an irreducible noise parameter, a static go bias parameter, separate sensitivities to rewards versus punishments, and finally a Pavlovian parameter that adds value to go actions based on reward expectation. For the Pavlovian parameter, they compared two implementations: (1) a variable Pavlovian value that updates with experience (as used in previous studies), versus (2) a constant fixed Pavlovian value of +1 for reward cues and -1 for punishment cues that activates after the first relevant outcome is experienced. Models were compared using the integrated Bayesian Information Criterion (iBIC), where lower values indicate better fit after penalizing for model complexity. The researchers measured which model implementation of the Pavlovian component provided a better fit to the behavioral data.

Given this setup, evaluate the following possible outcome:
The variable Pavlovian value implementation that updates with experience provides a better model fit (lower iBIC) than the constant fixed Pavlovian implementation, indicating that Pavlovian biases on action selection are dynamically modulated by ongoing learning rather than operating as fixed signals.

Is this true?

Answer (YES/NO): NO